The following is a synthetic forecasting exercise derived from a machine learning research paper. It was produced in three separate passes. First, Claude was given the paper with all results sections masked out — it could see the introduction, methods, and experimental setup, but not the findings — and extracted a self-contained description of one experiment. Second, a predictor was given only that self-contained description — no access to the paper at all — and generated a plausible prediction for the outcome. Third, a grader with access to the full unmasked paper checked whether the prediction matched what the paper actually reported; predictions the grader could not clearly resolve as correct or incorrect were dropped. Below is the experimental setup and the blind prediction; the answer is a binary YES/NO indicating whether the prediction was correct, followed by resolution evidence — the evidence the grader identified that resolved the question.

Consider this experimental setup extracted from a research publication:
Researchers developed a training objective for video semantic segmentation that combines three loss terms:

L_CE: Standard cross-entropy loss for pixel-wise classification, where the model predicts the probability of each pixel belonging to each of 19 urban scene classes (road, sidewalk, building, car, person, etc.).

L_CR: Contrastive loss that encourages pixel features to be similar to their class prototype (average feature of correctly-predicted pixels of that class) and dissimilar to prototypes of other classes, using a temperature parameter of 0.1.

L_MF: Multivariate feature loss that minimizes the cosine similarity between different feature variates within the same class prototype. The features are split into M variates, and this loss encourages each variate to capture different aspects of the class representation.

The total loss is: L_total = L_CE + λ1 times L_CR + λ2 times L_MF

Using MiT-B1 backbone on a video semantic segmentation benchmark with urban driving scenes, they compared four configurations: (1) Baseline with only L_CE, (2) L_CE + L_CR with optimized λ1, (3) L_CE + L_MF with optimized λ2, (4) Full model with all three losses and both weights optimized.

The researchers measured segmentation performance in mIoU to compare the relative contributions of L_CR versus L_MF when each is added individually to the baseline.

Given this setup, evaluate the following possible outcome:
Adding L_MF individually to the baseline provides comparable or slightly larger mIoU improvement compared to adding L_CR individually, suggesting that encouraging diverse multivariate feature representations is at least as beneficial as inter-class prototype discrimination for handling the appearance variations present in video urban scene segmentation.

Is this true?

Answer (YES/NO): NO